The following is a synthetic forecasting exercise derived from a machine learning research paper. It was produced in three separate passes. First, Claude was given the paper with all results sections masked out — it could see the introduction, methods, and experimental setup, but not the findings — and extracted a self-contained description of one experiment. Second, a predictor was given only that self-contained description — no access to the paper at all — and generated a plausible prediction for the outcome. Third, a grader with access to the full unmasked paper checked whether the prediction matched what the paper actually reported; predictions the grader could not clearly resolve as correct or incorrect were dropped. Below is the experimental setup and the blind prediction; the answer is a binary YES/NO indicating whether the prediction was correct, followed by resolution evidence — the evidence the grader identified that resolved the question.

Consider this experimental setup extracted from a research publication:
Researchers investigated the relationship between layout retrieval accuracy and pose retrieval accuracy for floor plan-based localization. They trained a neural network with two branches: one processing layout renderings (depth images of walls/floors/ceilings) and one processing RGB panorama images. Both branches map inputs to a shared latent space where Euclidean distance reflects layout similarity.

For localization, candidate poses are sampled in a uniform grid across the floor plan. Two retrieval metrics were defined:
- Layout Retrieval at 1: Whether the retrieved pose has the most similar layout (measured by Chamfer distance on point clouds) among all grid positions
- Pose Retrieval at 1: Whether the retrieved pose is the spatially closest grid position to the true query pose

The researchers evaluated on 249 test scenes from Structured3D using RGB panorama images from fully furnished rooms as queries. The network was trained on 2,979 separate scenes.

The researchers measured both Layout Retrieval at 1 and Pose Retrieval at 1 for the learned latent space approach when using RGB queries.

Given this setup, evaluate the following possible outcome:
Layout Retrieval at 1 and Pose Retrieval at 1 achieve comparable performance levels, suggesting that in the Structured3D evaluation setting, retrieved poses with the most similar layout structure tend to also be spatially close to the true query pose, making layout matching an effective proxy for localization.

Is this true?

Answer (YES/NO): YES